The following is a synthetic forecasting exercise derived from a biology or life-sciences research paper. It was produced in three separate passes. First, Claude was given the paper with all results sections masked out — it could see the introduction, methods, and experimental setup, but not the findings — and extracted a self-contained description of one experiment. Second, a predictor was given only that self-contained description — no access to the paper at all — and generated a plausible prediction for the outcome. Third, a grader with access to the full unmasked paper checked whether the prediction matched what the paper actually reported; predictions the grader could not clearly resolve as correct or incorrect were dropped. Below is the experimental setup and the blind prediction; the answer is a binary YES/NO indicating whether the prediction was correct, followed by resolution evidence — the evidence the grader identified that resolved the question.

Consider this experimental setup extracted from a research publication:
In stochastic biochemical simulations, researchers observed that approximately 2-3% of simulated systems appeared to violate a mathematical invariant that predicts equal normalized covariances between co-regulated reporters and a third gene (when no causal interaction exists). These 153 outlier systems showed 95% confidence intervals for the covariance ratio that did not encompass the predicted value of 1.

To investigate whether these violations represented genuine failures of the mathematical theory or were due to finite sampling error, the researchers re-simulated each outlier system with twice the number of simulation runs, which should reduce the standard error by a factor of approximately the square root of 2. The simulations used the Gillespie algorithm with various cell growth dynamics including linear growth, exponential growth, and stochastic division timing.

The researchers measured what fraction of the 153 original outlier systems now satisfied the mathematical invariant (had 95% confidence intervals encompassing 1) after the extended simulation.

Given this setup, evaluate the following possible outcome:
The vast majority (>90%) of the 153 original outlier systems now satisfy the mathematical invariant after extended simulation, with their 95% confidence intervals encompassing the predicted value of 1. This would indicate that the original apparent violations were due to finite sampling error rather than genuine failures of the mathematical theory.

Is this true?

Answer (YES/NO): YES